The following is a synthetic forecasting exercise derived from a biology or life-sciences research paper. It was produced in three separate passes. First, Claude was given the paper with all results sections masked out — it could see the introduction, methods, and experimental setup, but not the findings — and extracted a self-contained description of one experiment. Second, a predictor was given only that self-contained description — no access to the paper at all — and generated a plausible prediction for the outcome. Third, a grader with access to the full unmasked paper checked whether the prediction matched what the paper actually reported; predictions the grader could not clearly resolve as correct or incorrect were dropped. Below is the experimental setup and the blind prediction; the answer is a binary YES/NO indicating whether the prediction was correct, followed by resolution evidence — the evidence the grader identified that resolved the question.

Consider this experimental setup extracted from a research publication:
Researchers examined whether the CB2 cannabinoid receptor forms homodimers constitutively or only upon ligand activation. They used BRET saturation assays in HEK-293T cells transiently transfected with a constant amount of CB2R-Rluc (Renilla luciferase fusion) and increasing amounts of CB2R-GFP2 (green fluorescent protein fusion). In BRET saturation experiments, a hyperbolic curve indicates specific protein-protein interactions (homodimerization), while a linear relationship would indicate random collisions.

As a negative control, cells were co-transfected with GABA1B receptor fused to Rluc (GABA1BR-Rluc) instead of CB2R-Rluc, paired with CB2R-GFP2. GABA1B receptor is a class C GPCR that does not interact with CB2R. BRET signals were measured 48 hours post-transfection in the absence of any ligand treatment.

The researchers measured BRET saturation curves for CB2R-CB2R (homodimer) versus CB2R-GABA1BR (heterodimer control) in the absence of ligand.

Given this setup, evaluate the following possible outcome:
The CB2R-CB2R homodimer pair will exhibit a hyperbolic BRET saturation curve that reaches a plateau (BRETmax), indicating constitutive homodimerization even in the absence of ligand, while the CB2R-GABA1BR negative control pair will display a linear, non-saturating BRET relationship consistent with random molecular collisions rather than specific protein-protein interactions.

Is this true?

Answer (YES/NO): YES